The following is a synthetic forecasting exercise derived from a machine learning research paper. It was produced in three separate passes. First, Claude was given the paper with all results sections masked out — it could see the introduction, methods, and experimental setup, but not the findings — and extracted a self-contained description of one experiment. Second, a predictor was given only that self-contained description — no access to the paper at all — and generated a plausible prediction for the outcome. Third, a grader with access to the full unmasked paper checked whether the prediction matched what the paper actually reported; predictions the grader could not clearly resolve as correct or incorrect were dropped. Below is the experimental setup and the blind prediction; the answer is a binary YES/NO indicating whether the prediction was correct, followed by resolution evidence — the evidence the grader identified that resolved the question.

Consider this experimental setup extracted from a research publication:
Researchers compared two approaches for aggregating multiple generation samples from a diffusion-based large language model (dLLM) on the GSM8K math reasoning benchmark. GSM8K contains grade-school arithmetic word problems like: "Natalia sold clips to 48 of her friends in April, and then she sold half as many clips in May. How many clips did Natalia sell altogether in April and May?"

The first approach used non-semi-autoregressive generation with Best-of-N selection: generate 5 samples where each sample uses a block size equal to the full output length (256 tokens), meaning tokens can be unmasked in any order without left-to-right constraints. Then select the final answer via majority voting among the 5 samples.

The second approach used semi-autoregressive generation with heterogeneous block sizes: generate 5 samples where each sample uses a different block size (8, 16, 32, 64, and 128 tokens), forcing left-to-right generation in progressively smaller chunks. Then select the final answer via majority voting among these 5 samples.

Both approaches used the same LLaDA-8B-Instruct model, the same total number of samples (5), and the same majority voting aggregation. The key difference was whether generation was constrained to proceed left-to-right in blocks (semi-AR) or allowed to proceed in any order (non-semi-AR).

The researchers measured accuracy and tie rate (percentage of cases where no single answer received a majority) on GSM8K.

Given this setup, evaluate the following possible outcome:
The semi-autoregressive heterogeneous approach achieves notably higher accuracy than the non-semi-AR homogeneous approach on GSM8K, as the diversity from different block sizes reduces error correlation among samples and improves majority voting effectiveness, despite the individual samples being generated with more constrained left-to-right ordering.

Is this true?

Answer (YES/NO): YES